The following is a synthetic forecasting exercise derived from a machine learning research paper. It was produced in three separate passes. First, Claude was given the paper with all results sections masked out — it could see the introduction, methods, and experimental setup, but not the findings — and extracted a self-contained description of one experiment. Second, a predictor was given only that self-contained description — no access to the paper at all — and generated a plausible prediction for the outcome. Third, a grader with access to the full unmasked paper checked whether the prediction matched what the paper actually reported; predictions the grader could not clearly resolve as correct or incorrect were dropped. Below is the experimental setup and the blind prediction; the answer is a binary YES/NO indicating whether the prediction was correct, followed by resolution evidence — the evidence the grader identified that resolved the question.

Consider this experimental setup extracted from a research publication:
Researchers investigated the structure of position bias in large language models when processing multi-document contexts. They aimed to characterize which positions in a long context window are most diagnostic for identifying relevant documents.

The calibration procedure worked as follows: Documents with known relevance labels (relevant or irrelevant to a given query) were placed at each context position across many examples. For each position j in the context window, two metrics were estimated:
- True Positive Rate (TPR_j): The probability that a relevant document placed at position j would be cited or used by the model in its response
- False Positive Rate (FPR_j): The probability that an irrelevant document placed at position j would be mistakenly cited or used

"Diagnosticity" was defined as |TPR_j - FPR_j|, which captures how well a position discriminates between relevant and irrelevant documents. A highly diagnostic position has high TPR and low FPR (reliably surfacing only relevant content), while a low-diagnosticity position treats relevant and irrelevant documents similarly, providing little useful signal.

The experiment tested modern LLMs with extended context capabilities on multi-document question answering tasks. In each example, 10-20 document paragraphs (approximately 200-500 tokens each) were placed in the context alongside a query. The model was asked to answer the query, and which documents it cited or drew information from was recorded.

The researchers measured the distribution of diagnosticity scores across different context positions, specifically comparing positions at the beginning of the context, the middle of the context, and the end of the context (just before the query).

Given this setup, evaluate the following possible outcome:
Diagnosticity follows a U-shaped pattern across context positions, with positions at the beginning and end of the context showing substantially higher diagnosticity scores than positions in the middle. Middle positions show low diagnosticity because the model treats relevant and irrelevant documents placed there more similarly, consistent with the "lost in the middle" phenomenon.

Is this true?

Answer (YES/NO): YES